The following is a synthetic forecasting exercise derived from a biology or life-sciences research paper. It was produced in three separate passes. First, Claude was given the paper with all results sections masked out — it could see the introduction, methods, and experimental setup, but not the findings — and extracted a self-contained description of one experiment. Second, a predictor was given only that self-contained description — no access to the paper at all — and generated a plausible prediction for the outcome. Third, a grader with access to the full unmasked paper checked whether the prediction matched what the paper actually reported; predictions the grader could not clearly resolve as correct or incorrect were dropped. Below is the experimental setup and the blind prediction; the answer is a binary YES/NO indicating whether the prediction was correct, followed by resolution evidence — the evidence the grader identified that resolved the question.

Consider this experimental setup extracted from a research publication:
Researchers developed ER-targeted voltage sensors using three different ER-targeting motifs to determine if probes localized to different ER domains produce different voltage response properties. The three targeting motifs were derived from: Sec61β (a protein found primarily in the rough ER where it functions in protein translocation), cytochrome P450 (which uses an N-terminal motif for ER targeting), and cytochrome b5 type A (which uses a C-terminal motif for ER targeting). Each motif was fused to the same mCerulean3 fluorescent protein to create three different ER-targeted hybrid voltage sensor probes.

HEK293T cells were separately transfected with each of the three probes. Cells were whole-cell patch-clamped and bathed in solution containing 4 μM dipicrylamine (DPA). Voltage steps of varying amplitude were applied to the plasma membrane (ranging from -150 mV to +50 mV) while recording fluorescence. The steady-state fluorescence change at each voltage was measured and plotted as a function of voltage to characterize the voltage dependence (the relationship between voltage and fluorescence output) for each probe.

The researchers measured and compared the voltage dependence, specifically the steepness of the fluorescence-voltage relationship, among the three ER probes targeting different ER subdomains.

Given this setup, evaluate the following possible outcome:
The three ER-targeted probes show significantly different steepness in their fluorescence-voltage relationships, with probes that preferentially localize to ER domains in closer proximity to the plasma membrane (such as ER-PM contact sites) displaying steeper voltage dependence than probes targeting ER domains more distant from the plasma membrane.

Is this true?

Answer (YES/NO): NO